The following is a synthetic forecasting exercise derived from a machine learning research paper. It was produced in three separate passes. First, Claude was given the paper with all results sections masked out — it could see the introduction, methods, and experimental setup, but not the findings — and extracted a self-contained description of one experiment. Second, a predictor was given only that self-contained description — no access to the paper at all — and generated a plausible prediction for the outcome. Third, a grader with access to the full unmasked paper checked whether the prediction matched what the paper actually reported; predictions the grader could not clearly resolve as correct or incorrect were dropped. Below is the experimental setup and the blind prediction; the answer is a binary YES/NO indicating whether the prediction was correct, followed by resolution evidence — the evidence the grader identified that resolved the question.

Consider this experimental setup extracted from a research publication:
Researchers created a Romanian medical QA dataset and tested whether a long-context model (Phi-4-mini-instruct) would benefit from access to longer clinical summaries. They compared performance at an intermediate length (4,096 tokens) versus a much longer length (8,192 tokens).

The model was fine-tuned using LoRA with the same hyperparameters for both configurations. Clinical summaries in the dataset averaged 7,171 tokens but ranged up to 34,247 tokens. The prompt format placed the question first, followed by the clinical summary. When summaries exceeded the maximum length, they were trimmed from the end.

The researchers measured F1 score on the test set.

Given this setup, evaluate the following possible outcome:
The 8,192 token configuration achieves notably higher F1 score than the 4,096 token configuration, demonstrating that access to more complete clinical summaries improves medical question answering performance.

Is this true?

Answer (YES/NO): NO